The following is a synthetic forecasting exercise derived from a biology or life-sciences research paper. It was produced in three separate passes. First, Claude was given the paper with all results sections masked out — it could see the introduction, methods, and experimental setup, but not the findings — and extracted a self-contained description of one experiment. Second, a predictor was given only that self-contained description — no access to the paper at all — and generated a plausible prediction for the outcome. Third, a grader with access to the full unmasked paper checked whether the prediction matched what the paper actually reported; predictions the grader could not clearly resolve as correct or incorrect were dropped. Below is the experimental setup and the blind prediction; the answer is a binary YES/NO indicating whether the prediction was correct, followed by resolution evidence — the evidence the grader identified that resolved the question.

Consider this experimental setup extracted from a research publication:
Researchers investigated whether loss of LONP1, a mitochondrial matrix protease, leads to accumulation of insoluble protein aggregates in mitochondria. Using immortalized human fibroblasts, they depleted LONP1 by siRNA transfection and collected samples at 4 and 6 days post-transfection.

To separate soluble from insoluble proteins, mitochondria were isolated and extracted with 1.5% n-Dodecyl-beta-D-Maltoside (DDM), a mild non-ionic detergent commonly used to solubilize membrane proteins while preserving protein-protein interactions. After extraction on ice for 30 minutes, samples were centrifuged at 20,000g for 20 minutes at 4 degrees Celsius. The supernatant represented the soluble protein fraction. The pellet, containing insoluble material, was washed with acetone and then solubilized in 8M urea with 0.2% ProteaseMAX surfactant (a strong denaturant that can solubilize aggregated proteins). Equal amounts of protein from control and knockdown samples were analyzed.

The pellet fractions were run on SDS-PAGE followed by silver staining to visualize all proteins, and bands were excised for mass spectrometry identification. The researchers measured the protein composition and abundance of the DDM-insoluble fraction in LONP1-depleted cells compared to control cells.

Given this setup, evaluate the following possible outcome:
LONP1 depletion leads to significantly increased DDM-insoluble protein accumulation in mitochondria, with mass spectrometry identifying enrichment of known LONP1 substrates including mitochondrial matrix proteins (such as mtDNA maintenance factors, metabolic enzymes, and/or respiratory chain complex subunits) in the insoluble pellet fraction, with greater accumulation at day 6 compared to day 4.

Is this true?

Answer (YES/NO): NO